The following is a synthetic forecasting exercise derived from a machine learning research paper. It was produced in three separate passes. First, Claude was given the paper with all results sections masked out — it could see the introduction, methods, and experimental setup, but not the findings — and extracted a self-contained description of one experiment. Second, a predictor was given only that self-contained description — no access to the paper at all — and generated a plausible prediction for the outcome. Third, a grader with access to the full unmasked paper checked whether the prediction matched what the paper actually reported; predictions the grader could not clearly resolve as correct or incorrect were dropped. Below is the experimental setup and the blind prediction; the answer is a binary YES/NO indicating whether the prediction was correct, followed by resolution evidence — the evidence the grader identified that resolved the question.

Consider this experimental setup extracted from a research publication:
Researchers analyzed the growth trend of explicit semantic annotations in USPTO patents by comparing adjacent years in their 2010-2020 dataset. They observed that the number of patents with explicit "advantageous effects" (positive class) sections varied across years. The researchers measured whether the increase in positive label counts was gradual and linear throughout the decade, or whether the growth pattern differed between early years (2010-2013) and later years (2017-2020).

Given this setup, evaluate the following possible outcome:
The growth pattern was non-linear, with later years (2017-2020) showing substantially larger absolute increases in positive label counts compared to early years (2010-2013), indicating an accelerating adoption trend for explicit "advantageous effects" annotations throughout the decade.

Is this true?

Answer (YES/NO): NO